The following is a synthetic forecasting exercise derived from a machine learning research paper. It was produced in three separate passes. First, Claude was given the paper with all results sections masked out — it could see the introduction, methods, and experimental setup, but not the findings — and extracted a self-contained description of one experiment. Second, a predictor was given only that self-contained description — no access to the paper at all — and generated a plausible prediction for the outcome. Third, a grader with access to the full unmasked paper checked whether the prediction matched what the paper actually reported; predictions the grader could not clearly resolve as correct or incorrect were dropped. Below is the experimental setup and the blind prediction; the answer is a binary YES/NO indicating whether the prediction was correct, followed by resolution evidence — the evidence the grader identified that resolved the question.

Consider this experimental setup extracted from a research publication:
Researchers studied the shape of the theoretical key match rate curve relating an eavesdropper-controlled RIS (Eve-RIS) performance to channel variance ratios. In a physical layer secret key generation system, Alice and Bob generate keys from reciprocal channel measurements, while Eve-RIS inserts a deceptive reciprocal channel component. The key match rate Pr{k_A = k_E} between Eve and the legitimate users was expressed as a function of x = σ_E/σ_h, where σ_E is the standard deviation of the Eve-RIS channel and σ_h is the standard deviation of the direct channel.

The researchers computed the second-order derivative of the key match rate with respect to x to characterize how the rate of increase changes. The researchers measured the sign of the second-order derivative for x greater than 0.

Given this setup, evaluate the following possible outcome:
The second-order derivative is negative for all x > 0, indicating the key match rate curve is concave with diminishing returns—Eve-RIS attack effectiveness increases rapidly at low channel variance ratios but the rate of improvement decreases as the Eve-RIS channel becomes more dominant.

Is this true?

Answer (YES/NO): YES